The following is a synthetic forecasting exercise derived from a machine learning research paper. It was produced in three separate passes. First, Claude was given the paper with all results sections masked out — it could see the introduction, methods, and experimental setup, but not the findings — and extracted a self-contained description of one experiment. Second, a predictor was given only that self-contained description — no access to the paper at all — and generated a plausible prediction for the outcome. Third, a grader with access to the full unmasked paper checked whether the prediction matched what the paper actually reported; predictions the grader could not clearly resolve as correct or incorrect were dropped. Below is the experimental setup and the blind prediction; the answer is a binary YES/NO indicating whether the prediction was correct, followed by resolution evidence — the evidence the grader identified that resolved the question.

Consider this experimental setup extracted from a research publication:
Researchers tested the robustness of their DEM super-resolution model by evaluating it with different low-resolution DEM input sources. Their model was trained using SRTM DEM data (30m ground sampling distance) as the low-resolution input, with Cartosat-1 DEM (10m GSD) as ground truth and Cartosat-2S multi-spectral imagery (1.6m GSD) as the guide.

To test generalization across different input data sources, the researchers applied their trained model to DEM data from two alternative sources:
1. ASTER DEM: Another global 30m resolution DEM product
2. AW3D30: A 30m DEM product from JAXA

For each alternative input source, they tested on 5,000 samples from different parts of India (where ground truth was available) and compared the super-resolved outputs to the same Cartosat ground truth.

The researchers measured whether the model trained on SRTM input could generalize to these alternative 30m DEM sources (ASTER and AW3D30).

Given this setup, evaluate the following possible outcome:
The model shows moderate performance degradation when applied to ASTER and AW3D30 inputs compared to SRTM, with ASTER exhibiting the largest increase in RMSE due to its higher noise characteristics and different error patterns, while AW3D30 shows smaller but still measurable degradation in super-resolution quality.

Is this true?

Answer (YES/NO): NO